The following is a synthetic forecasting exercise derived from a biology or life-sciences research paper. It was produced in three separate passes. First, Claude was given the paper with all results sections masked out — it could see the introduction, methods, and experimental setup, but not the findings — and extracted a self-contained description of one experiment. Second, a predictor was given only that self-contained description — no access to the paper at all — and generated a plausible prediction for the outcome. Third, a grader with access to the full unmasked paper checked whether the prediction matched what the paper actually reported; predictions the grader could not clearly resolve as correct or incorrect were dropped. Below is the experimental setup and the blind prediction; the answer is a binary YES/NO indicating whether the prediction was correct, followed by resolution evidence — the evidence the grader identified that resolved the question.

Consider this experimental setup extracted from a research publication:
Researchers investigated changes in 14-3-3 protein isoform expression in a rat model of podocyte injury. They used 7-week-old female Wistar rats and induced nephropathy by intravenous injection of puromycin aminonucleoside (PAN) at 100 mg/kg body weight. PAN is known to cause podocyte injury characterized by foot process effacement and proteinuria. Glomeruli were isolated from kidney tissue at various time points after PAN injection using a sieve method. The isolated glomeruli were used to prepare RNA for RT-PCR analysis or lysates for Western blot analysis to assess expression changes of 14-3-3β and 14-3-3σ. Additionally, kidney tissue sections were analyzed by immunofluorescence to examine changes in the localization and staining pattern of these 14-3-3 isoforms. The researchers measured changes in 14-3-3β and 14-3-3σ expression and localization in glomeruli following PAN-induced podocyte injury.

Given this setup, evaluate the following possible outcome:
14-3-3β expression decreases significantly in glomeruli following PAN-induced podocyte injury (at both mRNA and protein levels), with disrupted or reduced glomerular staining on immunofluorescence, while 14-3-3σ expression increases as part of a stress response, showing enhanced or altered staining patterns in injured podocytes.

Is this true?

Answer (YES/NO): YES